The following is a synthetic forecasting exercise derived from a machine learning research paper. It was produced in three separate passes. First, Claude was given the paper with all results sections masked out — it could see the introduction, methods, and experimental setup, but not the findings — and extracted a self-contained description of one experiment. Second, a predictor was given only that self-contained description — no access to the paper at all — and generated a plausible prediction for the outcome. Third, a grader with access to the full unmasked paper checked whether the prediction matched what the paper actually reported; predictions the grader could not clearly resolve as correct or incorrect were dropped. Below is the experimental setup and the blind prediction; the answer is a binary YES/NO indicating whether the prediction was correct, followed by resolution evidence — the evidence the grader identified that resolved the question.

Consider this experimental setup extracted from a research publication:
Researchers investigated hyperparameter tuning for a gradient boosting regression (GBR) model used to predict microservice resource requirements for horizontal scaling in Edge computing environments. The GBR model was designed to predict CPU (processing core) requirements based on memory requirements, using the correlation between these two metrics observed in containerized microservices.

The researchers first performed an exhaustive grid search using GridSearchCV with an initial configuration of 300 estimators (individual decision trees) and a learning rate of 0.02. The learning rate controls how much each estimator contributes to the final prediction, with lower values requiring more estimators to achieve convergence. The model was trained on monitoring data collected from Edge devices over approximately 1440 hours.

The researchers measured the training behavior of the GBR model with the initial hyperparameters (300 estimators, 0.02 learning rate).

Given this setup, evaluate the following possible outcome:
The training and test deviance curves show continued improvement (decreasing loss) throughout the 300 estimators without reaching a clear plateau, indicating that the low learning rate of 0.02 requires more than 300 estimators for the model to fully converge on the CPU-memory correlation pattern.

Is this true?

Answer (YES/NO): NO